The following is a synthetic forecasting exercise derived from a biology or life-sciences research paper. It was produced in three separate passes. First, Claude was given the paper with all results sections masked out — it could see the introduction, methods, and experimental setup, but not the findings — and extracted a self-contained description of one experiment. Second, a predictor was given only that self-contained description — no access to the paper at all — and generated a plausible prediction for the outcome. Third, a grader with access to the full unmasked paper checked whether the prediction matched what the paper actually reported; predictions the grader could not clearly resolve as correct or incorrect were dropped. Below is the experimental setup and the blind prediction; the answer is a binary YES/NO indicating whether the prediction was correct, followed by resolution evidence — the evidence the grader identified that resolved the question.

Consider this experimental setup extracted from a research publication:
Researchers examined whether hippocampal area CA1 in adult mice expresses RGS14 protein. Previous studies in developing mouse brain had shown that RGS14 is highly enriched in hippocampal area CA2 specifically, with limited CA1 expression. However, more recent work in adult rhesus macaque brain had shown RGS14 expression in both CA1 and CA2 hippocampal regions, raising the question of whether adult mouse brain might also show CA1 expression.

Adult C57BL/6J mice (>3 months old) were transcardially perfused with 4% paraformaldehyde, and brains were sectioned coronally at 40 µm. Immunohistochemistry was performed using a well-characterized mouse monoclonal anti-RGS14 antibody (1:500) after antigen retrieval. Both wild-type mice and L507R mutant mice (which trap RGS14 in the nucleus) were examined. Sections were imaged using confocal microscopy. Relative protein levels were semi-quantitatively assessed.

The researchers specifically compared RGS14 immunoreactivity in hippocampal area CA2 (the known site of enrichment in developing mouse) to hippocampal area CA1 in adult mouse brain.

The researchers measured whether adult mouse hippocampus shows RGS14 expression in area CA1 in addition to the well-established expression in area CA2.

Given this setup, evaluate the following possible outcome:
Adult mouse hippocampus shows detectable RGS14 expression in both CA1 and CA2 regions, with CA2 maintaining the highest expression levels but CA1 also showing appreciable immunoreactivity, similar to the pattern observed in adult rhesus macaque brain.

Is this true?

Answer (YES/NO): YES